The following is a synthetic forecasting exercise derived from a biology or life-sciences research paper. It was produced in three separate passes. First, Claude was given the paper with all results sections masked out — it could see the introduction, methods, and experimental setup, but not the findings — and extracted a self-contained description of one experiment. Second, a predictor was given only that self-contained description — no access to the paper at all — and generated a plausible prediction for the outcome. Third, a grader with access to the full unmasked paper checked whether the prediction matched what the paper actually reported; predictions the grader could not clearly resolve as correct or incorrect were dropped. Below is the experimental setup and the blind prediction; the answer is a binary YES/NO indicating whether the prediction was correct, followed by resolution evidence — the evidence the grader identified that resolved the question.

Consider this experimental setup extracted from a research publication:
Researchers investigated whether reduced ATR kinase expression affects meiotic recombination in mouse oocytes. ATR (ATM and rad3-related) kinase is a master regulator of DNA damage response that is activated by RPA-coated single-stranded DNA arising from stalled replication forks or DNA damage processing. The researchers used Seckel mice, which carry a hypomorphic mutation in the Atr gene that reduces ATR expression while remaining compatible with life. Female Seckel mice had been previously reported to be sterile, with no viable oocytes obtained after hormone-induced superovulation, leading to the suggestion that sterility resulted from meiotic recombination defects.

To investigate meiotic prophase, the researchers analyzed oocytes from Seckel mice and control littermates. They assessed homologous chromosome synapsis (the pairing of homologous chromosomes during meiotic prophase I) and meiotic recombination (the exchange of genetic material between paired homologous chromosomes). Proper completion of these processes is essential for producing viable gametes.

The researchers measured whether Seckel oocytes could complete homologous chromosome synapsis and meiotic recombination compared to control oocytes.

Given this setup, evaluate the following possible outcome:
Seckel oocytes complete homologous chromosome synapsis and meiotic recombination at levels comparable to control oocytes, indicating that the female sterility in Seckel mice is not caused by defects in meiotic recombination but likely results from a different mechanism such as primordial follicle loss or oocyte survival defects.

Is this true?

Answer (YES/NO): YES